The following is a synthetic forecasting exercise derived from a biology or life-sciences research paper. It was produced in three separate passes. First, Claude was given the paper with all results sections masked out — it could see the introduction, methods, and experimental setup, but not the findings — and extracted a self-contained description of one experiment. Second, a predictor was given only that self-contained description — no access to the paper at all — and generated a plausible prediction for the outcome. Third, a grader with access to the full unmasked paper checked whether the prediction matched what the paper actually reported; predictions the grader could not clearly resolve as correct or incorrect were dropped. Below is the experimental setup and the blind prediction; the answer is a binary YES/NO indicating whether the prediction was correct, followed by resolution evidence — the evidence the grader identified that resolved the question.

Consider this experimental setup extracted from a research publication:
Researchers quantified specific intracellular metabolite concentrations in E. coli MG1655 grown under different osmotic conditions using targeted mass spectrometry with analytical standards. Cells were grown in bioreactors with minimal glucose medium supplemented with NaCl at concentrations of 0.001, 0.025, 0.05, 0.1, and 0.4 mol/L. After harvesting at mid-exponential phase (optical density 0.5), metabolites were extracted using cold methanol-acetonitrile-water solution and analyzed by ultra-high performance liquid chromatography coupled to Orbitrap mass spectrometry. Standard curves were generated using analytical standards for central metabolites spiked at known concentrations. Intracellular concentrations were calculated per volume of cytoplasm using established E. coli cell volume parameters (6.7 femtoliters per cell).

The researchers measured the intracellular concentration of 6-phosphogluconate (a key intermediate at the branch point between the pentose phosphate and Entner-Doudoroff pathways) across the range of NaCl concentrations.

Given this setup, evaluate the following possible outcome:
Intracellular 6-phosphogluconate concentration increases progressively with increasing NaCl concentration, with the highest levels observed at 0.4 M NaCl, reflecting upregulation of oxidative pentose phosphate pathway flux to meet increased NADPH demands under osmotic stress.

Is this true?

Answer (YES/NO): NO